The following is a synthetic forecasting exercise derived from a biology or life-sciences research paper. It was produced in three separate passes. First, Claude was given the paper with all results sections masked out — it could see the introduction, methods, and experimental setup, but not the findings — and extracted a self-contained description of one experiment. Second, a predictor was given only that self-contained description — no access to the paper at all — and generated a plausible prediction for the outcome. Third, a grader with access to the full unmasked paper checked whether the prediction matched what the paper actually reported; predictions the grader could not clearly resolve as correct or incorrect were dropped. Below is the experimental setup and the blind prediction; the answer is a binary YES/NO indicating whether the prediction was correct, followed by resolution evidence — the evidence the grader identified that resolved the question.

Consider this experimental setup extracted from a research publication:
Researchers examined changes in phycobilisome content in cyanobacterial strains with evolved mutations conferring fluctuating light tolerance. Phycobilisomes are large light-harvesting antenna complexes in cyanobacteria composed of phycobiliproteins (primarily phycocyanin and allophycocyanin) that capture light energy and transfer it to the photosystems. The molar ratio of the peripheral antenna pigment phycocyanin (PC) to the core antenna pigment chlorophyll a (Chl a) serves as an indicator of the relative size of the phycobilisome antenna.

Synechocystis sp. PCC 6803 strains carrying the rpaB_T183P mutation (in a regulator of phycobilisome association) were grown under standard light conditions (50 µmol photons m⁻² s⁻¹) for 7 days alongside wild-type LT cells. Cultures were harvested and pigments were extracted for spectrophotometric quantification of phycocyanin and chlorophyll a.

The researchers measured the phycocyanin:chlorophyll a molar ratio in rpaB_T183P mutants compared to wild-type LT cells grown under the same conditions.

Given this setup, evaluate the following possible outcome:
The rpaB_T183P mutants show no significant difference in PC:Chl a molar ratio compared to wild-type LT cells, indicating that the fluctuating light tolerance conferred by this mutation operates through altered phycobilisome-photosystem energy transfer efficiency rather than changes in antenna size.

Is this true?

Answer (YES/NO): NO